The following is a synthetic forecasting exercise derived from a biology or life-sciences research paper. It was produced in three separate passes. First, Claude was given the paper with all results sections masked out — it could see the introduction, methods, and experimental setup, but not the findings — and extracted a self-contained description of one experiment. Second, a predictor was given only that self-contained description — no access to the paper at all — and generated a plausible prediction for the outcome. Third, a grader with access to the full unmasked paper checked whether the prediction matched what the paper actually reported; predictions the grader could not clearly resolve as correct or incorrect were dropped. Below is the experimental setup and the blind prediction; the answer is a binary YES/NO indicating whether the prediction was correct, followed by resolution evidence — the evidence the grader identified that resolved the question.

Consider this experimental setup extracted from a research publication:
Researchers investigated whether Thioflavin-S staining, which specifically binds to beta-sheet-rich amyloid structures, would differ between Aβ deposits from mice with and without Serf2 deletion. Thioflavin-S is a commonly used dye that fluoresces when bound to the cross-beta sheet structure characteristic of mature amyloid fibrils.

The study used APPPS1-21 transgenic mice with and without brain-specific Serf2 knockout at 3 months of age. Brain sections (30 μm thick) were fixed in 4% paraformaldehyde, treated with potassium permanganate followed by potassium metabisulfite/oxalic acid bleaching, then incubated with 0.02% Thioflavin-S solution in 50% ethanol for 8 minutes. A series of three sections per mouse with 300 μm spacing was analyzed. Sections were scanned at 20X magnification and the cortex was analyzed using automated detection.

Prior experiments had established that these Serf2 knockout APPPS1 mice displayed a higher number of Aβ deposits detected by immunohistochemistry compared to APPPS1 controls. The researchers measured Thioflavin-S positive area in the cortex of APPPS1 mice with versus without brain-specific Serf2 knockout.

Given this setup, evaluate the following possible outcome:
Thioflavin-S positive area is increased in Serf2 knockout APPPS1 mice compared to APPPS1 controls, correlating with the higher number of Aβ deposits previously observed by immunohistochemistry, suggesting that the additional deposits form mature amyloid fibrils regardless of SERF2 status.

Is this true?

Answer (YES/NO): NO